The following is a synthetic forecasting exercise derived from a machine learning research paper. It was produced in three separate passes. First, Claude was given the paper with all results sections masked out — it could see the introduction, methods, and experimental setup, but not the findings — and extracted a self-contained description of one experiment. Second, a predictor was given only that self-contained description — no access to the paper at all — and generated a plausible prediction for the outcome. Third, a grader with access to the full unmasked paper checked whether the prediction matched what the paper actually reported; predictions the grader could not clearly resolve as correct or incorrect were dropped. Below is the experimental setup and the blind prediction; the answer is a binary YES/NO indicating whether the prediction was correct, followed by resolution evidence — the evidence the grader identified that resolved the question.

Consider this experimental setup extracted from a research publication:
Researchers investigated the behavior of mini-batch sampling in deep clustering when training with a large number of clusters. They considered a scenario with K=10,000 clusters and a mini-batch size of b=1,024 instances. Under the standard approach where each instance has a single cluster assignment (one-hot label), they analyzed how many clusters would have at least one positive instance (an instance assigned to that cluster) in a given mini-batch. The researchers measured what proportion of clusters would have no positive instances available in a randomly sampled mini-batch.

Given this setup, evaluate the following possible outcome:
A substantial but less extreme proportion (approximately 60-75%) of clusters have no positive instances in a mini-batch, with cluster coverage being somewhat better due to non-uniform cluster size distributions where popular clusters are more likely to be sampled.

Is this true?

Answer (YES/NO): NO